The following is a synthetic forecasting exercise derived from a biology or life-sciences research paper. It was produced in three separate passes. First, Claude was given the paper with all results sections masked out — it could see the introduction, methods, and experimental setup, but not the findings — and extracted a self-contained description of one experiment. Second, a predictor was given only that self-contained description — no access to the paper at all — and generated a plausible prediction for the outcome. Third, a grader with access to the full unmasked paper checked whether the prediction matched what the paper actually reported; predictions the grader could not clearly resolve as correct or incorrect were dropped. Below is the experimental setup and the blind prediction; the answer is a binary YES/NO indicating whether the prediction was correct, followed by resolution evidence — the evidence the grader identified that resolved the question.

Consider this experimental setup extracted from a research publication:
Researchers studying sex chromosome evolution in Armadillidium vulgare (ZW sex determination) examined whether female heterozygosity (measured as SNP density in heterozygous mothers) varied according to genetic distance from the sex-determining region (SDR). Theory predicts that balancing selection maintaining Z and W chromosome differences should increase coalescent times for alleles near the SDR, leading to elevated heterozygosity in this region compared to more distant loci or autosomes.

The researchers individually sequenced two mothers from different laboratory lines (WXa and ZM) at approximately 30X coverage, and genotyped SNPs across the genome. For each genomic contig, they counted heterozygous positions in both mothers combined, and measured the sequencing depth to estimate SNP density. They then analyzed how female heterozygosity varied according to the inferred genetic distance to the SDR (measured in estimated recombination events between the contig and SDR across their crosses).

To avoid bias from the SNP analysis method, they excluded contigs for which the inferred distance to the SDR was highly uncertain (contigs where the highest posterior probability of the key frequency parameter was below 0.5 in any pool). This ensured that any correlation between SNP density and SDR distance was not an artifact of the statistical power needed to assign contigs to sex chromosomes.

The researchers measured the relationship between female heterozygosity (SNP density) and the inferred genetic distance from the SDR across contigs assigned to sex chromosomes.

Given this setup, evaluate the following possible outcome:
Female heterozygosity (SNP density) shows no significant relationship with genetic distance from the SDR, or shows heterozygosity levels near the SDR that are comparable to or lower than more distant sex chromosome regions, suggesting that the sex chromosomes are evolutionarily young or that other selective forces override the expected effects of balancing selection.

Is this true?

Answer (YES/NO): NO